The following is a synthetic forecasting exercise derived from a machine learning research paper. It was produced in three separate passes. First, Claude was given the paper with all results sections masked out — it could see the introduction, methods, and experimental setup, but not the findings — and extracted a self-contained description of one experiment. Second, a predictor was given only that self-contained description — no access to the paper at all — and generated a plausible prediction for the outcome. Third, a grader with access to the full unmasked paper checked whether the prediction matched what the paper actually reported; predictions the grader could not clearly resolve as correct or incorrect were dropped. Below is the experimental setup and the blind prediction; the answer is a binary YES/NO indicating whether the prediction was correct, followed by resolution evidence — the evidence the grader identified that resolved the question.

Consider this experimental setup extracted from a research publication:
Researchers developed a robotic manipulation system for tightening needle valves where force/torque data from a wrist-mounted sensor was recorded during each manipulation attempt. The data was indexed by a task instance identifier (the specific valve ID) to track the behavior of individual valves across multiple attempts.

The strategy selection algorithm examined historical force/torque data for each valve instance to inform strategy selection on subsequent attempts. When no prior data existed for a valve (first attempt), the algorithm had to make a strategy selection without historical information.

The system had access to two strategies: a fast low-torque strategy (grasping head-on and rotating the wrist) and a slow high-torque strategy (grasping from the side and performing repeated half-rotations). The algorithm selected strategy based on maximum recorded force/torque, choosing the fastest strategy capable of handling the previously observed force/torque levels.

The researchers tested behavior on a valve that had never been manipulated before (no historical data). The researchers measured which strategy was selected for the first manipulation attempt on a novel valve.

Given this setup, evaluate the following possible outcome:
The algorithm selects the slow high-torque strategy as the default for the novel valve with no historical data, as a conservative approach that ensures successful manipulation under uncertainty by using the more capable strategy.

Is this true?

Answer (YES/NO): NO